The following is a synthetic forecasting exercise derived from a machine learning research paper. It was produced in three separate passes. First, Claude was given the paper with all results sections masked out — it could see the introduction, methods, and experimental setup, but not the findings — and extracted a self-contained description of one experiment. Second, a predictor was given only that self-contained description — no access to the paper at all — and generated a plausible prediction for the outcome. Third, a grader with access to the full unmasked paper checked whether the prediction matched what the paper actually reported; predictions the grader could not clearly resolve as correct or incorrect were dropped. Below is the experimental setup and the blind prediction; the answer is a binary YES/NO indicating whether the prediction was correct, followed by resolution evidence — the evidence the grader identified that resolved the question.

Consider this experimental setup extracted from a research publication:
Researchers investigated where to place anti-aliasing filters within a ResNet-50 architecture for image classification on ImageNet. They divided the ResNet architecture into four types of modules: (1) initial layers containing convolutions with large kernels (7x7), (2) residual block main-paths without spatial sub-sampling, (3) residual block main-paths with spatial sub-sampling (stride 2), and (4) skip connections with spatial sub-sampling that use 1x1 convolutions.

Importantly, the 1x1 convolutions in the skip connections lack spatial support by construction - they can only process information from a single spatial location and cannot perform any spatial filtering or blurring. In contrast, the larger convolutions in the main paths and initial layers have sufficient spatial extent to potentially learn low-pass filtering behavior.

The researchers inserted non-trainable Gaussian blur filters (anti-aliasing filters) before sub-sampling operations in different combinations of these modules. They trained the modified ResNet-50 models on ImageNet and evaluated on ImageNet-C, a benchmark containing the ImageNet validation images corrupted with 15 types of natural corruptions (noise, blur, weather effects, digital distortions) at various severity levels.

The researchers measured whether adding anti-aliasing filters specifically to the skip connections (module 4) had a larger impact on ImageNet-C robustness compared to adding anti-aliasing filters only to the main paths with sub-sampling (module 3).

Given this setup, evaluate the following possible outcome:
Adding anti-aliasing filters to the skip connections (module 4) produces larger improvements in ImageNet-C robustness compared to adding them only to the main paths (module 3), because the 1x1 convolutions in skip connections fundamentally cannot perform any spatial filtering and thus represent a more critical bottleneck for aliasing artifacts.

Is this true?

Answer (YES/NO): YES